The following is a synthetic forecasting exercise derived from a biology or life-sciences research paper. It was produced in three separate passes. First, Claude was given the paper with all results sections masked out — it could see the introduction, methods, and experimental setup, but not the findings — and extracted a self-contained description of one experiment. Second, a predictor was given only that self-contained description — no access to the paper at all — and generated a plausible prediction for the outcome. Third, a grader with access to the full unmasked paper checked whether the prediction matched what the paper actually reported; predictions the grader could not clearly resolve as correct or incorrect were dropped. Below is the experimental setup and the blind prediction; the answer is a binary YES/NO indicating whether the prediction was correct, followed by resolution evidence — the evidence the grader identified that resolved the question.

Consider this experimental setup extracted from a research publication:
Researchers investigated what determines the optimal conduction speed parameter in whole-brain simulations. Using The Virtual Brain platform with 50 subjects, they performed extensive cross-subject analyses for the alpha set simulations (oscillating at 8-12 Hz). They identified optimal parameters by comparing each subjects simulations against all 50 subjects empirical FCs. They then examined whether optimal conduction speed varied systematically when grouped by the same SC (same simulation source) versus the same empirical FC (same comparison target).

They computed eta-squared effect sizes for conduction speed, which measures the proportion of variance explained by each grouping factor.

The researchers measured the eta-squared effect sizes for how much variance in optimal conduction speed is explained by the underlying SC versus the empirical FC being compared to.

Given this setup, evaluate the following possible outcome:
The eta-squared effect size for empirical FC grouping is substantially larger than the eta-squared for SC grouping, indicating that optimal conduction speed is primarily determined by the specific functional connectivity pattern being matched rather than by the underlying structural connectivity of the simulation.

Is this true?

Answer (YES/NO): NO